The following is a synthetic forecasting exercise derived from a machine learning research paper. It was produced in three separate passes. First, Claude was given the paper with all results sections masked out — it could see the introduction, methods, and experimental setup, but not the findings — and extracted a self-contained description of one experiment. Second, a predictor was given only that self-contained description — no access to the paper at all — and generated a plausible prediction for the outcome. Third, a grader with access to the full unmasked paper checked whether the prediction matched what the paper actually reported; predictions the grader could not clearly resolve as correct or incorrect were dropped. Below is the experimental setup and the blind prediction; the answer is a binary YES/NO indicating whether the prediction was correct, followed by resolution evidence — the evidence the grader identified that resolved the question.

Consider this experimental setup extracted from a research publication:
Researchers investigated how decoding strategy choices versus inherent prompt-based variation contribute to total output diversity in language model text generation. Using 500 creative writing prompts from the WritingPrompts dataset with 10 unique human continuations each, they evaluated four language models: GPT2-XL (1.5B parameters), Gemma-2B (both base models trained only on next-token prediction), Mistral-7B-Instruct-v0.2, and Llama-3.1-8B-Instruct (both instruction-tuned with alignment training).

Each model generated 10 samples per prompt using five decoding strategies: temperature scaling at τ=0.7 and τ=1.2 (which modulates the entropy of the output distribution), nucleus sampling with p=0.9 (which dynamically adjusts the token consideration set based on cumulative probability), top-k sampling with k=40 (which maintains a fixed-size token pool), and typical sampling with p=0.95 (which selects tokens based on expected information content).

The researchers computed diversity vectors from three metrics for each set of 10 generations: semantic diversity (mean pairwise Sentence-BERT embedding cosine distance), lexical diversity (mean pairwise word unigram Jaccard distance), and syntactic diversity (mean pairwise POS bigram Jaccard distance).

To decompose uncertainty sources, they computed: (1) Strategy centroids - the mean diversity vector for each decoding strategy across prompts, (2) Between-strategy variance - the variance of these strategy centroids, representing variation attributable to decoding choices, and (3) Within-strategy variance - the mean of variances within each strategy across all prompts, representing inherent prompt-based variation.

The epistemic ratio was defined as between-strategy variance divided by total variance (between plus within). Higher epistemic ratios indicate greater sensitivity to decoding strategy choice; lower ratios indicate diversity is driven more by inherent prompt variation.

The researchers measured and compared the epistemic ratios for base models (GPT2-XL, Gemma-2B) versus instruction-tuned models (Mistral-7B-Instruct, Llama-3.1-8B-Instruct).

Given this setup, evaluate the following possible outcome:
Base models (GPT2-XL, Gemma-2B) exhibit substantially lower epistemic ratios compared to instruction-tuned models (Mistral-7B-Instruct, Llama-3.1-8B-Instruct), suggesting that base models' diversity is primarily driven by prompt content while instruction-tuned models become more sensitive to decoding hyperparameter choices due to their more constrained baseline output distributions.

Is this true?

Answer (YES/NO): NO